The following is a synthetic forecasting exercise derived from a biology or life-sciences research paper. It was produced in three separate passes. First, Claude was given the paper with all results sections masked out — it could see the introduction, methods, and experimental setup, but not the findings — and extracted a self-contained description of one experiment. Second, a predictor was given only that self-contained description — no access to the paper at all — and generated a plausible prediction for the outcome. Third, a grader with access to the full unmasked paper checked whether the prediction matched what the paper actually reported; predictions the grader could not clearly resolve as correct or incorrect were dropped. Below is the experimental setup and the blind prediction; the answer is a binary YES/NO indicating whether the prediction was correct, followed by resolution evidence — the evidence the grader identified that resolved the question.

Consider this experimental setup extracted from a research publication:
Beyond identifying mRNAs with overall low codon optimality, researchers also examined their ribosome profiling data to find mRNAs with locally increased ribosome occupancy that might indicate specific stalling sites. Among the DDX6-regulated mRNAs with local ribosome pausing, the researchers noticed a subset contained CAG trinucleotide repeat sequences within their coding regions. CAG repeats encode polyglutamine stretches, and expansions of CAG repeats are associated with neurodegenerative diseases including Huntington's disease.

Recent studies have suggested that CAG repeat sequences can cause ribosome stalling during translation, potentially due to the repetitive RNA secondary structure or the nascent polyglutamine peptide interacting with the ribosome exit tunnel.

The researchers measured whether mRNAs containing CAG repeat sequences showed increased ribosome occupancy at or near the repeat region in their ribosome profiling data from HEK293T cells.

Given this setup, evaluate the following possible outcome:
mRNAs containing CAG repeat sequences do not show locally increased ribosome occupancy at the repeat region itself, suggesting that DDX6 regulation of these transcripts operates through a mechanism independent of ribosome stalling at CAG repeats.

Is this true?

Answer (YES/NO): NO